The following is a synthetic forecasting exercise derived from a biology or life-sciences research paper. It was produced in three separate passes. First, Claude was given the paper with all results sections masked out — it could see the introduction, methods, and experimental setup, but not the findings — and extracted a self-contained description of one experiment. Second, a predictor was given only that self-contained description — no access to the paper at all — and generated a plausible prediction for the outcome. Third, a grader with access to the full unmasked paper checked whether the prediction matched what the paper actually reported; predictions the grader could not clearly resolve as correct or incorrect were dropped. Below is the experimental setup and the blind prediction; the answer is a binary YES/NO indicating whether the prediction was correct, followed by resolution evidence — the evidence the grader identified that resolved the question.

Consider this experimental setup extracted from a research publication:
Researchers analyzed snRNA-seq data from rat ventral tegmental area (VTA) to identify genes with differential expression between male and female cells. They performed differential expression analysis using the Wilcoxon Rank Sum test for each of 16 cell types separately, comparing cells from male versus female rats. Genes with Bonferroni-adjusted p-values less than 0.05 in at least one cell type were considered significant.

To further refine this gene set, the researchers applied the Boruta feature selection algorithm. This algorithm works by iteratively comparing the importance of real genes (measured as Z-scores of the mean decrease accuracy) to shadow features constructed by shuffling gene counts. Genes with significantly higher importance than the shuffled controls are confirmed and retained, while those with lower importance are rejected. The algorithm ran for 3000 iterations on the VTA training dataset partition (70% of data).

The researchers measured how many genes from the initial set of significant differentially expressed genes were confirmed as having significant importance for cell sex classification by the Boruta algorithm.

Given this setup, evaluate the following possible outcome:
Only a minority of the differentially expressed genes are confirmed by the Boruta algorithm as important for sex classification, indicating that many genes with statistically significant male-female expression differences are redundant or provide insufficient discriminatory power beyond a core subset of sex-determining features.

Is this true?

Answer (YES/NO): YES